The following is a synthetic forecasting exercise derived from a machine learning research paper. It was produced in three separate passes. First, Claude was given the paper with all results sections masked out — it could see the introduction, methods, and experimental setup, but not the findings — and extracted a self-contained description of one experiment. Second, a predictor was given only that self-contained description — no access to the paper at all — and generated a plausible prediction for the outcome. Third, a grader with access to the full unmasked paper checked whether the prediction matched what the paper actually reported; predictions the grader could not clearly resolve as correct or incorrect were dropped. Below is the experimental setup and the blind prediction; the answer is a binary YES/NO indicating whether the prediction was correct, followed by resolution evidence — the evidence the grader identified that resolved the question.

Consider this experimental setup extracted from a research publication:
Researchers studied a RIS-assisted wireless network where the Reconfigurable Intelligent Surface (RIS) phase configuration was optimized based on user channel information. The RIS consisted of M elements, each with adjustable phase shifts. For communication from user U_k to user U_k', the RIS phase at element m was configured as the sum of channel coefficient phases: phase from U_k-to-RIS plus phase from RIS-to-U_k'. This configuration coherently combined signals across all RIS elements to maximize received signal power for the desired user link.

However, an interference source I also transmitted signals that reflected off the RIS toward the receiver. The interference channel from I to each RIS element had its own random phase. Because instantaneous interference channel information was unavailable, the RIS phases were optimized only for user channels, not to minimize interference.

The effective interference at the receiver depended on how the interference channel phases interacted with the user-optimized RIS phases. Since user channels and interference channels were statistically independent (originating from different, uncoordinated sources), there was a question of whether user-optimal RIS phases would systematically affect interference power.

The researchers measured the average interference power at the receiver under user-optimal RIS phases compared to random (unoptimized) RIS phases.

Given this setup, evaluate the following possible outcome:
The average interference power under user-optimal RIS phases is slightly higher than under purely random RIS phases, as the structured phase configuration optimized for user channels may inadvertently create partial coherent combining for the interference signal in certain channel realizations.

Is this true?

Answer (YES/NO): NO